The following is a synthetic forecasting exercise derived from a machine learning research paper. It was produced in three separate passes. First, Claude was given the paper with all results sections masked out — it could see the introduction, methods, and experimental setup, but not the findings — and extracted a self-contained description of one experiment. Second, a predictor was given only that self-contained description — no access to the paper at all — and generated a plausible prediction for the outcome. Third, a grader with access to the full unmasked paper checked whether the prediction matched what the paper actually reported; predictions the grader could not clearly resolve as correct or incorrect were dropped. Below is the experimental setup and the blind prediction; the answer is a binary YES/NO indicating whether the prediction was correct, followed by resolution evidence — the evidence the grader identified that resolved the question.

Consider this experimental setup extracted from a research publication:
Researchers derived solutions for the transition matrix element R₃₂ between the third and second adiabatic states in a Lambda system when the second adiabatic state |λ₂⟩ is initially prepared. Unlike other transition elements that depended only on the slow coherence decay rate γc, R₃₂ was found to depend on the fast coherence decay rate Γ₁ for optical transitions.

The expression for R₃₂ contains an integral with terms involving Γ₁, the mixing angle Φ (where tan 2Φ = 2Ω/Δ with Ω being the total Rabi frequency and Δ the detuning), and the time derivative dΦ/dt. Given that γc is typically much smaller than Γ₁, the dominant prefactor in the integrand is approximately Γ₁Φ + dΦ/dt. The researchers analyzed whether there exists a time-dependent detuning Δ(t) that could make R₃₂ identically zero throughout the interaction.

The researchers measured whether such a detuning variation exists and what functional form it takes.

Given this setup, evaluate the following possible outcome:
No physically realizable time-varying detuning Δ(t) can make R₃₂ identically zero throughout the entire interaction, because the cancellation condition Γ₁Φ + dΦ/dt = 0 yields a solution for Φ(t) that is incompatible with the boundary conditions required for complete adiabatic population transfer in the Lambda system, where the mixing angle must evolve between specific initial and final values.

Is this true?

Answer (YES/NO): NO